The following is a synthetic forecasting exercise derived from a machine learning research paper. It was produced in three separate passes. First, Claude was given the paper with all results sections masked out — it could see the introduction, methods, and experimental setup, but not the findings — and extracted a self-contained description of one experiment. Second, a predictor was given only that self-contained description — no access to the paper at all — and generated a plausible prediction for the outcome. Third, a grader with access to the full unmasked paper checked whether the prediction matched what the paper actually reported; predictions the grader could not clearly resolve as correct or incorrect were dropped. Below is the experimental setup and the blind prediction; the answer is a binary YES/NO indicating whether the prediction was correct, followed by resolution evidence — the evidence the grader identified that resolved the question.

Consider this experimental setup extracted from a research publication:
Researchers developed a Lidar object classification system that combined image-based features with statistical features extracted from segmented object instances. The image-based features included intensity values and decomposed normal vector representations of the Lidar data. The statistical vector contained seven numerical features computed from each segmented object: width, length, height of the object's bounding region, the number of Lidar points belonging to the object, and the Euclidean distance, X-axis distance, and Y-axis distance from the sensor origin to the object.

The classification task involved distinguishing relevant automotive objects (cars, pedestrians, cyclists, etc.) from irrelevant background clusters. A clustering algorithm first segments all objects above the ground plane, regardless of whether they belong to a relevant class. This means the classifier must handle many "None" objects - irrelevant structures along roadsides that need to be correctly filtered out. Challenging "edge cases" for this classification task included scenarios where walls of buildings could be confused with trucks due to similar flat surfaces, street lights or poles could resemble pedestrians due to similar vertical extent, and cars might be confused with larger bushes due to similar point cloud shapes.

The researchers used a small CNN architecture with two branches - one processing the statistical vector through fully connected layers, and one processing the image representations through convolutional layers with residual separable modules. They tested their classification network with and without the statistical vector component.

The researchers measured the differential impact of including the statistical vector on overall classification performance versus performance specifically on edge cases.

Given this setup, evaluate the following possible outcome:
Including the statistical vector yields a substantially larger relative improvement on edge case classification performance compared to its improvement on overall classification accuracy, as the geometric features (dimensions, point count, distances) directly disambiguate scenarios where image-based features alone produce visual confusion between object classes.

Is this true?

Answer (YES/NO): YES